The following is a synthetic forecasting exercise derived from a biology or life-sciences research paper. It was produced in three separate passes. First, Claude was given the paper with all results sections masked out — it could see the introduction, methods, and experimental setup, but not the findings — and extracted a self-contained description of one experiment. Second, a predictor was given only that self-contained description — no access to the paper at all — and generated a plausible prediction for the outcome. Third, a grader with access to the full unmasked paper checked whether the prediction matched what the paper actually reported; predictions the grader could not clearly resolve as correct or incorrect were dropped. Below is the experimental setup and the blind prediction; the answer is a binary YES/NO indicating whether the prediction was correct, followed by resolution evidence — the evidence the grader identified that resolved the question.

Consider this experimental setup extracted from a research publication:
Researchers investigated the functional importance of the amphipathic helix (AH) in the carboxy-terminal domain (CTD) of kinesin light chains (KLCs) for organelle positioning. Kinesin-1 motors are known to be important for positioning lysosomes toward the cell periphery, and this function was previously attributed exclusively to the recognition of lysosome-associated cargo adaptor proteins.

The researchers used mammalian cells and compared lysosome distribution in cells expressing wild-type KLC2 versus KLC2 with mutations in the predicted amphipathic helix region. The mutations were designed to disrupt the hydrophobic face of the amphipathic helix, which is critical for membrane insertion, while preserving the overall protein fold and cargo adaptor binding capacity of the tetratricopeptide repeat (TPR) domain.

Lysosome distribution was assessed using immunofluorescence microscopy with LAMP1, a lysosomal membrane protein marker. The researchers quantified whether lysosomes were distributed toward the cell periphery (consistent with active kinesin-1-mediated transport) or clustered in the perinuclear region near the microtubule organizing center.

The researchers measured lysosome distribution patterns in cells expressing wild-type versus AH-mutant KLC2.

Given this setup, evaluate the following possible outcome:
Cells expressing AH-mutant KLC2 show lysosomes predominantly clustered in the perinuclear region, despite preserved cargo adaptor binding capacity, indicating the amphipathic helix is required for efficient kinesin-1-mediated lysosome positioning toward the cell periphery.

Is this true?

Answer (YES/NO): YES